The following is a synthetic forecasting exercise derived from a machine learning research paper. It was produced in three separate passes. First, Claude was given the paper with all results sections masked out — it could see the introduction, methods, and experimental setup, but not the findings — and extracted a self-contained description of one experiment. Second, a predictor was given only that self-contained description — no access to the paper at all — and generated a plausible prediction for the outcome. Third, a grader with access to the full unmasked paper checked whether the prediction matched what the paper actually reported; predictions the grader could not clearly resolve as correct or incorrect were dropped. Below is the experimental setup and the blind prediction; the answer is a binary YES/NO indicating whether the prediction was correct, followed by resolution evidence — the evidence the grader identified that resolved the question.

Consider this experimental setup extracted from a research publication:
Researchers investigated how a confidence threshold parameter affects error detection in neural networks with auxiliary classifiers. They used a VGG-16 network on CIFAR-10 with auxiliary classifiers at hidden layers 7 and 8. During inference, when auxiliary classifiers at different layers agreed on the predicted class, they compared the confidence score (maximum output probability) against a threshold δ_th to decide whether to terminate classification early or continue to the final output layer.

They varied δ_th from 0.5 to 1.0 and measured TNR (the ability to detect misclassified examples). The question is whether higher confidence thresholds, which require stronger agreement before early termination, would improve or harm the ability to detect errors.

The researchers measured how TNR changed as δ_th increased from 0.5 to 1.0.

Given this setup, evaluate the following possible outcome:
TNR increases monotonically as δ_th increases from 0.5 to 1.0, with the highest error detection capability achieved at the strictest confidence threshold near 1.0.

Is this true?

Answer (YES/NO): NO